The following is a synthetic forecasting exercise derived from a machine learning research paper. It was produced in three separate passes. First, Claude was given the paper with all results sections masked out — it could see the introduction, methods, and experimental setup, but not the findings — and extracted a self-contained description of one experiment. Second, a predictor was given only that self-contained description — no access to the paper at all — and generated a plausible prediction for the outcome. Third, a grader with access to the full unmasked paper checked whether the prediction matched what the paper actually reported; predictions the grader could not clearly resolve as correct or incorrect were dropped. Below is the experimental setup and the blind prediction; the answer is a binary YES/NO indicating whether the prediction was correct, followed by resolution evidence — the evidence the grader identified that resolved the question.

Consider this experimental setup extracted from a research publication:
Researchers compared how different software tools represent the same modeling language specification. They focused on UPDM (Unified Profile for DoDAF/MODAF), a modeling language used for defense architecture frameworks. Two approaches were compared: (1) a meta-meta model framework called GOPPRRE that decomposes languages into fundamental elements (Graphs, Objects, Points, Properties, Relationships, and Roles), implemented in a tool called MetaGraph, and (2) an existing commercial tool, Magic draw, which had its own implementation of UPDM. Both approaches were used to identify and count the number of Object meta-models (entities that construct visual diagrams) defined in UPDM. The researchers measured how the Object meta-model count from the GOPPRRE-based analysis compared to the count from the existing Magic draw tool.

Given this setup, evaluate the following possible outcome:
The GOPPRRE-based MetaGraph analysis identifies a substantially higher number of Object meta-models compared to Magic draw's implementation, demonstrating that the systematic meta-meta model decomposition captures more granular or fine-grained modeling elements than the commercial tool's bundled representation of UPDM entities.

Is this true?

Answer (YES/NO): NO